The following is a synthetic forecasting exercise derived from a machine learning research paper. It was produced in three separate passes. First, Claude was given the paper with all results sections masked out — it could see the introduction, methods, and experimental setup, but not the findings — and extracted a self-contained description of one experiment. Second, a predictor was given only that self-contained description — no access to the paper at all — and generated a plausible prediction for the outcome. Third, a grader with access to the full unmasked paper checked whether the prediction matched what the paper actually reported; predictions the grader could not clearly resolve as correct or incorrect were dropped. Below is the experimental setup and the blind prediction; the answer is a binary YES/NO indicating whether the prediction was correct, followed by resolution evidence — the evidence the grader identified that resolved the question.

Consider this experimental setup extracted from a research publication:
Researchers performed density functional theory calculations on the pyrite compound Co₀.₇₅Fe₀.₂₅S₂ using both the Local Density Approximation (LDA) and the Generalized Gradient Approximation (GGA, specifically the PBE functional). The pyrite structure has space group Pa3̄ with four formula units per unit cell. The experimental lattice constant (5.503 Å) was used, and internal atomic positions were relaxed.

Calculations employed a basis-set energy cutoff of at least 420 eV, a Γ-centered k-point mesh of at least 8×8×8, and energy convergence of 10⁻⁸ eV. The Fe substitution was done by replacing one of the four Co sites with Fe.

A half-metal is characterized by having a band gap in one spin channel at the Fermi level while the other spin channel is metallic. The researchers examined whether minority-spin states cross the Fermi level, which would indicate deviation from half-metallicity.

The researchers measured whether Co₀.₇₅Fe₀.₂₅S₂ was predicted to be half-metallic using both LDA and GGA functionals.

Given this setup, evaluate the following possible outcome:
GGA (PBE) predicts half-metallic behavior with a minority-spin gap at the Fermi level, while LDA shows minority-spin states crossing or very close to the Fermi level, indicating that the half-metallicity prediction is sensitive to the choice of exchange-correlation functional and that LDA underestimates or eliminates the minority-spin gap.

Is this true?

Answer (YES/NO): NO